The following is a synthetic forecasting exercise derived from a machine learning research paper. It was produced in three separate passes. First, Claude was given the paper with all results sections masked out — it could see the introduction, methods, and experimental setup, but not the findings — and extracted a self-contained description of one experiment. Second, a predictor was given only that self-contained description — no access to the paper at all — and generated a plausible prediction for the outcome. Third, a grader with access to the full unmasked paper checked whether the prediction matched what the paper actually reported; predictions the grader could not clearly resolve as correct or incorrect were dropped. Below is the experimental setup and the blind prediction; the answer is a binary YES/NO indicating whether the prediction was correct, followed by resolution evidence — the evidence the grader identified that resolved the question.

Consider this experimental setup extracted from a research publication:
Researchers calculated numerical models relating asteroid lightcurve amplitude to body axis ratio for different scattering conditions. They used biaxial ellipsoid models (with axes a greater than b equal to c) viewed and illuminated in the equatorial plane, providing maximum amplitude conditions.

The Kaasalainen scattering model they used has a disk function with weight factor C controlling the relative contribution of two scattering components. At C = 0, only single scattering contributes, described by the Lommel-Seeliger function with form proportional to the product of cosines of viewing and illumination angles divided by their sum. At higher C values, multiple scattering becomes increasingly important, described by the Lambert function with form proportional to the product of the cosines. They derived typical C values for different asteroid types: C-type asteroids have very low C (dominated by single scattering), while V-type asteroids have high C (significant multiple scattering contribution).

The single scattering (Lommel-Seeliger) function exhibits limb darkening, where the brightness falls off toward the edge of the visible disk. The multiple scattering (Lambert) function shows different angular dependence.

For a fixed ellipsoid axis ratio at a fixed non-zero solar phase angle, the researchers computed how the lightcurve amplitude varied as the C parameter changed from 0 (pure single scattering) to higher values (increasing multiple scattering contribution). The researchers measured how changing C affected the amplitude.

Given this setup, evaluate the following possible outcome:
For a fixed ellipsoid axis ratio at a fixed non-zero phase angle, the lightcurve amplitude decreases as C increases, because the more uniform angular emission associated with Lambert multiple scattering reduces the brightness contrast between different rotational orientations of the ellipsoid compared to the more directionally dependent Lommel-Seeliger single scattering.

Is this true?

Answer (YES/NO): NO